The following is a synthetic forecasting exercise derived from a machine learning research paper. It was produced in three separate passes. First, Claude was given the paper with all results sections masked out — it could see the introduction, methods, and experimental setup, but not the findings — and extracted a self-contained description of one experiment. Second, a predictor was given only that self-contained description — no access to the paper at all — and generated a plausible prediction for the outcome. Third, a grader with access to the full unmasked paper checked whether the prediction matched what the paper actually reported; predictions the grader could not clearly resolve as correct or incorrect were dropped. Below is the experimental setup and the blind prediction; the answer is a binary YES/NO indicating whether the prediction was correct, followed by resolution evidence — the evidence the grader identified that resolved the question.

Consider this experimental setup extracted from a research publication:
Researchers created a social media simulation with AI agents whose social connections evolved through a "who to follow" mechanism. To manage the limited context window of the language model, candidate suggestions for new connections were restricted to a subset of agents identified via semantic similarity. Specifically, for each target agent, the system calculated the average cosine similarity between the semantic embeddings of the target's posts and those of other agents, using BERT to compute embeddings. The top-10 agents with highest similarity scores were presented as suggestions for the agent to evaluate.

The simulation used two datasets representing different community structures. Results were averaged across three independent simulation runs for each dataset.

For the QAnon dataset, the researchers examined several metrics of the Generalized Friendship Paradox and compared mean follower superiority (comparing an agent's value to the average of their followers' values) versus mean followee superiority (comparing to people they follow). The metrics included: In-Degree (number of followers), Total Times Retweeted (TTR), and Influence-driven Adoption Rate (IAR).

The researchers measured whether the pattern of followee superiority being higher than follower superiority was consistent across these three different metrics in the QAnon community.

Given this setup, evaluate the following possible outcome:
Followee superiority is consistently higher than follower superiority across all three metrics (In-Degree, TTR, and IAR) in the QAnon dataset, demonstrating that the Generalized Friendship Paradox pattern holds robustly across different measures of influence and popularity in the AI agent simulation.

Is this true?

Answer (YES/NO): YES